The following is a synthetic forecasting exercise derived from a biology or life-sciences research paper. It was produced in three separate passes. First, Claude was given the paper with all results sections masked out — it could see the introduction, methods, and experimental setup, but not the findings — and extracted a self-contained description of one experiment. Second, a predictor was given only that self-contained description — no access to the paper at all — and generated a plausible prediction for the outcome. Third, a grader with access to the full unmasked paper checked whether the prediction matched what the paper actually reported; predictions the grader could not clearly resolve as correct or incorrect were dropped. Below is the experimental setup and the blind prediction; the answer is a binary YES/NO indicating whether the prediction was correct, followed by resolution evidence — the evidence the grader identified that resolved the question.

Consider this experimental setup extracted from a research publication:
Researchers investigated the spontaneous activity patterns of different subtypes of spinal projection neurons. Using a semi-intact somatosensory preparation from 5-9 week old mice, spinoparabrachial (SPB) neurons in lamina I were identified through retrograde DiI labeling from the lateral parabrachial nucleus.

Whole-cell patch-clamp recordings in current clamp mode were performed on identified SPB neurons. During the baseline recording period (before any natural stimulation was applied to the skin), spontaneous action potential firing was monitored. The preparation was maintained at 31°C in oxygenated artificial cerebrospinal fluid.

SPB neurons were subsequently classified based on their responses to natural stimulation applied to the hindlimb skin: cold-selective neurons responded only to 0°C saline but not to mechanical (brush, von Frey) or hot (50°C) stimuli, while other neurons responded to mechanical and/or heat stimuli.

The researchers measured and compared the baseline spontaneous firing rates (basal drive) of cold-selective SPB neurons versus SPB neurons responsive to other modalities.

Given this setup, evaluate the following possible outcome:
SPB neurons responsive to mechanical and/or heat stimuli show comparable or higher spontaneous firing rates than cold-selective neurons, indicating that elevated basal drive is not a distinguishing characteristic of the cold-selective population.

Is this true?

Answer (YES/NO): YES